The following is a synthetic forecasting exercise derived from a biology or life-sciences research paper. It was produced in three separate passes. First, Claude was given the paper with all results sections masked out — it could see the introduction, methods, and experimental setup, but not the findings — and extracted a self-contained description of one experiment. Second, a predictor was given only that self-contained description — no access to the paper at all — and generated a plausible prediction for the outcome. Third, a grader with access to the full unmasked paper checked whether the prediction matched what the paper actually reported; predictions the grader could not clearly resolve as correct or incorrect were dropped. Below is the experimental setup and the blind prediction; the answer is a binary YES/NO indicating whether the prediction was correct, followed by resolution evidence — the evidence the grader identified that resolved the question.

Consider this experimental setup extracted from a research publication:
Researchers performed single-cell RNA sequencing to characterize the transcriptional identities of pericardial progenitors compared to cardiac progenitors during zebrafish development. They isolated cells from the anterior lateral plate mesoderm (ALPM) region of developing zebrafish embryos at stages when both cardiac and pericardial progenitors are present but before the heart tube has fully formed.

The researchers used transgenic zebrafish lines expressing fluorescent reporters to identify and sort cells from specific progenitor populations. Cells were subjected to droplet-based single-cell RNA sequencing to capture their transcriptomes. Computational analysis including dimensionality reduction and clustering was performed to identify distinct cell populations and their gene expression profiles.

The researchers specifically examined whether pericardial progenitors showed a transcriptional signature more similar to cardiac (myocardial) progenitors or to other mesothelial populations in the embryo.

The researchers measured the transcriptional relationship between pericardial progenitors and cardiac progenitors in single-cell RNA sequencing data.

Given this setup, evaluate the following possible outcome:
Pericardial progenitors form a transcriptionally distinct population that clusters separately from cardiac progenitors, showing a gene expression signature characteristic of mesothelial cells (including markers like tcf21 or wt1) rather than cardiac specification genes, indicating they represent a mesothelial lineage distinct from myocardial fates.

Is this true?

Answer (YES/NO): NO